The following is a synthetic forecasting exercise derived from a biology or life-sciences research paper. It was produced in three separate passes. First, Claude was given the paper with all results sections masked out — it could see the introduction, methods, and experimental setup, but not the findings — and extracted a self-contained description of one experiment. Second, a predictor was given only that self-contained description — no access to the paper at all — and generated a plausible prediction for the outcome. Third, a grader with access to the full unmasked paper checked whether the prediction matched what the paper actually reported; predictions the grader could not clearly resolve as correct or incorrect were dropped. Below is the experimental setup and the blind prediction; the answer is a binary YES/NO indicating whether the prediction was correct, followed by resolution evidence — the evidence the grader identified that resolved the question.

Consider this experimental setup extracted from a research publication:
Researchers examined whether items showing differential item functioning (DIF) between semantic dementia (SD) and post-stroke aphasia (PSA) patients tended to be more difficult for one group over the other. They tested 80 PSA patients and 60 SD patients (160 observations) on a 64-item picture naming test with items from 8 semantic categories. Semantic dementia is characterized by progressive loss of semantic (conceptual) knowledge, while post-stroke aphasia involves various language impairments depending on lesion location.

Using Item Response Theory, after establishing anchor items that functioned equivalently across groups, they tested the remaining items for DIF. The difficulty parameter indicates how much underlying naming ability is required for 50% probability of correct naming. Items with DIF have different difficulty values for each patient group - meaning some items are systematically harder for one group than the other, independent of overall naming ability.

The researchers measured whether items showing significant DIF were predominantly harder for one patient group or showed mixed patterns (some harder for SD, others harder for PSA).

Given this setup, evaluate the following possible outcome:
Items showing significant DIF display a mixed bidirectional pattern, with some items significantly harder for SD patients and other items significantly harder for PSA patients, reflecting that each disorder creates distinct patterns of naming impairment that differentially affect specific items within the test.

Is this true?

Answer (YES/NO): YES